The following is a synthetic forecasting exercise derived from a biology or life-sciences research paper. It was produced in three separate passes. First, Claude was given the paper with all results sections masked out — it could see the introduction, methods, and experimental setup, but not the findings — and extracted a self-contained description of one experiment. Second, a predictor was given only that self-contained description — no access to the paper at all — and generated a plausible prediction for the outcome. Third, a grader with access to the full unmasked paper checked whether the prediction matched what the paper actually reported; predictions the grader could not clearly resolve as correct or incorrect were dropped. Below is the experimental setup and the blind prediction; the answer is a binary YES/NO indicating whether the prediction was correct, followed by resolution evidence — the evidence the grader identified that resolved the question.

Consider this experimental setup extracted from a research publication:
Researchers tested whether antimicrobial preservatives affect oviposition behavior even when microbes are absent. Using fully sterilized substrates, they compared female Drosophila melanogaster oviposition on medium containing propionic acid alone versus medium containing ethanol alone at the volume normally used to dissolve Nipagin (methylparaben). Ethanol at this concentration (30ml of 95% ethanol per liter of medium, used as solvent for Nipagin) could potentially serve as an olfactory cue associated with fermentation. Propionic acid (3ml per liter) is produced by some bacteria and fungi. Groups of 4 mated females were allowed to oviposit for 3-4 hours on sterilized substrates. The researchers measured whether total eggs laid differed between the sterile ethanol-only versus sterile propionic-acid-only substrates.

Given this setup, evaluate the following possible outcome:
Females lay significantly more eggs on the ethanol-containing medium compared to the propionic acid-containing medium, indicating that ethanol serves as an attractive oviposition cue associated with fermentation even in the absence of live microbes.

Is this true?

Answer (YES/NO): NO